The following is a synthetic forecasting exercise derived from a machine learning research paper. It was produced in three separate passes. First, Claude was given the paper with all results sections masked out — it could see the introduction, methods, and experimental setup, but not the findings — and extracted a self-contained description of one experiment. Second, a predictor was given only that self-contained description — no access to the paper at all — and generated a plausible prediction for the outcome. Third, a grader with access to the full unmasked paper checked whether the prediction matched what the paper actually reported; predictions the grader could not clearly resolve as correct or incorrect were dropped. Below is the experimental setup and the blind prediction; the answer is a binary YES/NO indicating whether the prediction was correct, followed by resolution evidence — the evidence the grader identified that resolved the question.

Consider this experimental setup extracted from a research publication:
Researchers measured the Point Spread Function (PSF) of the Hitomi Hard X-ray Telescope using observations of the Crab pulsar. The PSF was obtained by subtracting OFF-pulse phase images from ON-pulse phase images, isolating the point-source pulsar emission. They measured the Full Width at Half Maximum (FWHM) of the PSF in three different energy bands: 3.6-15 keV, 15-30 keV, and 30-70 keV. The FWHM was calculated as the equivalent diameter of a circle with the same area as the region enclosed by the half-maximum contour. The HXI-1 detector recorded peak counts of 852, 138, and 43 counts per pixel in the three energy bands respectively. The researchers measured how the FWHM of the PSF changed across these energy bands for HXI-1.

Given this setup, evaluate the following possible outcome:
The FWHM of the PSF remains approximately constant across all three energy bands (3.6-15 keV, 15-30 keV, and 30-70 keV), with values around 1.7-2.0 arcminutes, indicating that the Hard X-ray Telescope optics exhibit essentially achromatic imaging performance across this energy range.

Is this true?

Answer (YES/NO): NO